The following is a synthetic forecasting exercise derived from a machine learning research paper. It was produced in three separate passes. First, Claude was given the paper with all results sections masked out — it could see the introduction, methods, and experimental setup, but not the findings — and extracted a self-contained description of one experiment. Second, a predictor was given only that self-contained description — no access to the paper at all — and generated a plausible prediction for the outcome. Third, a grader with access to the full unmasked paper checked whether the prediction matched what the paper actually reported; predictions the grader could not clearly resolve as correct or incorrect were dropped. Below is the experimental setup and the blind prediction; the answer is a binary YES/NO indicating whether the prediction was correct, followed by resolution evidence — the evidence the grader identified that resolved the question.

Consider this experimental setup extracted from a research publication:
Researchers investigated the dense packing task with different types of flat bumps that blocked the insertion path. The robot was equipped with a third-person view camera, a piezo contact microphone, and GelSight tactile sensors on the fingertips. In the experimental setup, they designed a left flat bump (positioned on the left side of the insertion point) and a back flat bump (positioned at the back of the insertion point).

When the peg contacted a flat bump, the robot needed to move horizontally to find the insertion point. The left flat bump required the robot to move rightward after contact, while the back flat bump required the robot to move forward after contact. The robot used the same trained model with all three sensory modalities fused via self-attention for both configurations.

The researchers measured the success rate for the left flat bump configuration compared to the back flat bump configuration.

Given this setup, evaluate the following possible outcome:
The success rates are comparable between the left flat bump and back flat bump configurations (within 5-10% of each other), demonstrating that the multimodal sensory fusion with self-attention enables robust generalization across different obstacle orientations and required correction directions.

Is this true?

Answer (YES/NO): YES